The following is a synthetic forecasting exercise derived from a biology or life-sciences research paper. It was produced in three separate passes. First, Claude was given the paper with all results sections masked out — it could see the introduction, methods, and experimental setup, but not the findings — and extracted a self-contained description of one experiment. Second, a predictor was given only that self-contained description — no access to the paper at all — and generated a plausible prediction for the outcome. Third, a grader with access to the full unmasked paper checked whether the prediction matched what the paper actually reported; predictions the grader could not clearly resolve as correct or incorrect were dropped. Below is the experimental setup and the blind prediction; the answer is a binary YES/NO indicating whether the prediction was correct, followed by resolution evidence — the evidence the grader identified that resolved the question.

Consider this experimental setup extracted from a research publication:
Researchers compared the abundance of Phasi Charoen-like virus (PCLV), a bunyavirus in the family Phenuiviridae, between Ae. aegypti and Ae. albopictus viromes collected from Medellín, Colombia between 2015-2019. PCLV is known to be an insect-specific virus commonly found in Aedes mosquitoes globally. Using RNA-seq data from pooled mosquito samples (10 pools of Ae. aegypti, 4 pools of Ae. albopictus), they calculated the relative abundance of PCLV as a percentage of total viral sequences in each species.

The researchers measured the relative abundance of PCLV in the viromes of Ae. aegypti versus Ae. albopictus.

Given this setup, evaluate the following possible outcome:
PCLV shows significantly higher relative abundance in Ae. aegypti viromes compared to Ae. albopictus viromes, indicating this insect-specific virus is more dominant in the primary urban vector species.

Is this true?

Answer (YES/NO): YES